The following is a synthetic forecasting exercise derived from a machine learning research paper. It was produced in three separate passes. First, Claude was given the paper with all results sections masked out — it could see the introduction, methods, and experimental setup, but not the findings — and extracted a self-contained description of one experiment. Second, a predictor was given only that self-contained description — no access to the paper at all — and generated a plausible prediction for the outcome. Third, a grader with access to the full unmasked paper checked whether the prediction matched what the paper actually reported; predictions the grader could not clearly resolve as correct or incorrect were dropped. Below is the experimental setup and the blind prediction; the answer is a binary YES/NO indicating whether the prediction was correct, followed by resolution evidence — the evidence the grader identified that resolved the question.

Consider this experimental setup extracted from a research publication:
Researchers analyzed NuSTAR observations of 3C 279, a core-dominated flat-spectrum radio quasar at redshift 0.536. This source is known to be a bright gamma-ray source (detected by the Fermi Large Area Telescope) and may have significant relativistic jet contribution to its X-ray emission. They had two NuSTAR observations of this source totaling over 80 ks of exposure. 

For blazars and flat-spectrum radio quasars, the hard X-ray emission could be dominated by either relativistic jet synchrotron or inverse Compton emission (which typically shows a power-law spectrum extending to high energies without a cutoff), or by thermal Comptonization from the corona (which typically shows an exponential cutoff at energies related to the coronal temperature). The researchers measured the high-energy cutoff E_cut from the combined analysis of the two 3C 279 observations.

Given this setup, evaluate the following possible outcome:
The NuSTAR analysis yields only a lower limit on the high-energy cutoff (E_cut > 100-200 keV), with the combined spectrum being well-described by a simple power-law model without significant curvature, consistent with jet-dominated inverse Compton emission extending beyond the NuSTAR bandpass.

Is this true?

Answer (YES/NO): NO